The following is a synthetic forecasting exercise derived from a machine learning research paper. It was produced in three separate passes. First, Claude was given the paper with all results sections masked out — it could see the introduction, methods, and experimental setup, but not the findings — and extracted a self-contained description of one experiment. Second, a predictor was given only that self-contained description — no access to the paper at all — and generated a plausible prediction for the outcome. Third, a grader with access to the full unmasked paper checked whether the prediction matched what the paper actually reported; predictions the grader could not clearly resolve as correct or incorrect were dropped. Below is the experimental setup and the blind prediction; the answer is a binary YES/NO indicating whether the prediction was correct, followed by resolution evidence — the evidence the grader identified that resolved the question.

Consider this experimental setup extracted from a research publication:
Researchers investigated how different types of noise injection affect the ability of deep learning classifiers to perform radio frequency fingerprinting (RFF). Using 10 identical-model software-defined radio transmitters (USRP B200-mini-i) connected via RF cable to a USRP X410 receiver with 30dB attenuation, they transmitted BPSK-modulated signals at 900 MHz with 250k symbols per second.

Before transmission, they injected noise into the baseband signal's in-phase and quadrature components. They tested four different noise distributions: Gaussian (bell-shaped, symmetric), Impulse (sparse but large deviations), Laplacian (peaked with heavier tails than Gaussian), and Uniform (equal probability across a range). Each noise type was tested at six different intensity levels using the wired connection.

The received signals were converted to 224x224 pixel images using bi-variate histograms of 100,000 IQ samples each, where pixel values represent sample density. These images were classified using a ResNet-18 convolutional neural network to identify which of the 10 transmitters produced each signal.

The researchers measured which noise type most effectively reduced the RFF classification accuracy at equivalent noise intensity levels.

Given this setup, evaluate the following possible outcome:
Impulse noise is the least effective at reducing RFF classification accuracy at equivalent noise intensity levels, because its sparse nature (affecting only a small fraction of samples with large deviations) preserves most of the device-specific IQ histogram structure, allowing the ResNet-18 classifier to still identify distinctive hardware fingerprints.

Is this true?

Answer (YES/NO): NO